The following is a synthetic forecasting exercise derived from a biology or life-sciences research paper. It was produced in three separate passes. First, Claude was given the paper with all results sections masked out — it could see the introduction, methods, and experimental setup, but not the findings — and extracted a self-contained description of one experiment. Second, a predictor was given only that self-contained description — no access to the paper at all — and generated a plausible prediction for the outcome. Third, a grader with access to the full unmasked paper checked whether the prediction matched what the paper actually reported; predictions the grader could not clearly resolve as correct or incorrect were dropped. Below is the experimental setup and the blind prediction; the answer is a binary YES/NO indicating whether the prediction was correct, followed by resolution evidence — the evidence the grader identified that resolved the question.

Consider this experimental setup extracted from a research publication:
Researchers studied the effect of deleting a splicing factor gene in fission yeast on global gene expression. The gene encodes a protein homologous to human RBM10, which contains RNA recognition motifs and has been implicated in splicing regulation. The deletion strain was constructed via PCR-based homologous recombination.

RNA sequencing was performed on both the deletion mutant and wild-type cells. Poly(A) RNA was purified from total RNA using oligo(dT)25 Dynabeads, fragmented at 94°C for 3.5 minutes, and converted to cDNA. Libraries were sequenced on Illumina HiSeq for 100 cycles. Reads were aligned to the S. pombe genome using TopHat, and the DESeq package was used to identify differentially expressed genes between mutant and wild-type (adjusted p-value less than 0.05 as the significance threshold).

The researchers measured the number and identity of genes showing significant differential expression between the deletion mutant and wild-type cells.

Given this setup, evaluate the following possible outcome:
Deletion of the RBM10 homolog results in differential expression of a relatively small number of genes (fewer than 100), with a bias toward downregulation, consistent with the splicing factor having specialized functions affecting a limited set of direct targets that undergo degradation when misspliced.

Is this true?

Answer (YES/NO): NO